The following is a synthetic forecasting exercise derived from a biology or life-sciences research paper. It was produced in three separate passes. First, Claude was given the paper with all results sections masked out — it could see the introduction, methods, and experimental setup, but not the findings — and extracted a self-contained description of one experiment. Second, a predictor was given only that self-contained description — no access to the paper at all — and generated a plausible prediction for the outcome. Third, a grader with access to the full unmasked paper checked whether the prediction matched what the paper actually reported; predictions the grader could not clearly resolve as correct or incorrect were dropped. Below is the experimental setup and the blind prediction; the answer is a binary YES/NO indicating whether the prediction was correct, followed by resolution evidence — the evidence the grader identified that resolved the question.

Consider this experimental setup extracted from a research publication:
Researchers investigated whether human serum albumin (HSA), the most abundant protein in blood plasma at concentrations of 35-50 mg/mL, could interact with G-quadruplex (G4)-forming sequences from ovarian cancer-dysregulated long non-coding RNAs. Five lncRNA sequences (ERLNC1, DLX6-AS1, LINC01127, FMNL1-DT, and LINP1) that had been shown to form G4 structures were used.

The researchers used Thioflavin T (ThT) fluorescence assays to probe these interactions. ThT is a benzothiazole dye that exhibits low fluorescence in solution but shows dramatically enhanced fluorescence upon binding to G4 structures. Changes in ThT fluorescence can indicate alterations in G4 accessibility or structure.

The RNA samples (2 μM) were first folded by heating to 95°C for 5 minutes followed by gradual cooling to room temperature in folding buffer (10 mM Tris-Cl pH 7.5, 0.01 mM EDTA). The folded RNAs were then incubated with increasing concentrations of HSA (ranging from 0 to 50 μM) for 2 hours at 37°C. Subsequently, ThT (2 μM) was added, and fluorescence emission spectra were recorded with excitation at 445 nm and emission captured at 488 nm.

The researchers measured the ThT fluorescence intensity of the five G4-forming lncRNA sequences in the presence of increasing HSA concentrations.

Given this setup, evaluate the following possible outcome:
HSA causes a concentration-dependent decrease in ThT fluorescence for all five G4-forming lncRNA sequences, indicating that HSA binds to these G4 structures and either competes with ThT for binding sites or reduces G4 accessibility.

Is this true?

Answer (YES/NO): NO